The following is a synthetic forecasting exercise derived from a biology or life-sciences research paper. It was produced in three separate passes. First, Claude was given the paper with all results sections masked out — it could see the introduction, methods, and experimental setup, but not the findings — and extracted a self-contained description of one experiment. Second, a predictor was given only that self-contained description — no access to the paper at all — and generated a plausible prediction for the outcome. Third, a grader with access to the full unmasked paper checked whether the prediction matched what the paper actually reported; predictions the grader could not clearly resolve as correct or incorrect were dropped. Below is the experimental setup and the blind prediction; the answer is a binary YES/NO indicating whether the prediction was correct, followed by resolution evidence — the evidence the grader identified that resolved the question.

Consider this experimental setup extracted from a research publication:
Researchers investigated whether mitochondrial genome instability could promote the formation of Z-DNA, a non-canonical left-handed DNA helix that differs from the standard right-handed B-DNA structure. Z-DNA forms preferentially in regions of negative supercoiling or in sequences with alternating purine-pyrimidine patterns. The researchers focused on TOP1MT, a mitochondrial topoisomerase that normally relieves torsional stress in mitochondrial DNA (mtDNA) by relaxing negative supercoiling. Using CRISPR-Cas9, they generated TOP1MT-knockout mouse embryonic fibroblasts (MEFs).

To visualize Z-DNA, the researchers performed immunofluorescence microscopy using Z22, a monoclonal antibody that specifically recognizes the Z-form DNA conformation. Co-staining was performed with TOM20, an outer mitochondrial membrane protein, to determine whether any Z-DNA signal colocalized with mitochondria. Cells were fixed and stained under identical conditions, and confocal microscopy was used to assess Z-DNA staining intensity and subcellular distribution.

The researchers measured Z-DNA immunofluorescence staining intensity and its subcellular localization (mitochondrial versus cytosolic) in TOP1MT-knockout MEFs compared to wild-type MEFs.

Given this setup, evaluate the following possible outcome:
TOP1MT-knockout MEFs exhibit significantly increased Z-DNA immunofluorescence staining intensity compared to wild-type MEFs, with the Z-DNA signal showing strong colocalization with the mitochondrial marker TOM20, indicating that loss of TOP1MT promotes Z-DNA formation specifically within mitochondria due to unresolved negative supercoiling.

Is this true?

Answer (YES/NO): NO